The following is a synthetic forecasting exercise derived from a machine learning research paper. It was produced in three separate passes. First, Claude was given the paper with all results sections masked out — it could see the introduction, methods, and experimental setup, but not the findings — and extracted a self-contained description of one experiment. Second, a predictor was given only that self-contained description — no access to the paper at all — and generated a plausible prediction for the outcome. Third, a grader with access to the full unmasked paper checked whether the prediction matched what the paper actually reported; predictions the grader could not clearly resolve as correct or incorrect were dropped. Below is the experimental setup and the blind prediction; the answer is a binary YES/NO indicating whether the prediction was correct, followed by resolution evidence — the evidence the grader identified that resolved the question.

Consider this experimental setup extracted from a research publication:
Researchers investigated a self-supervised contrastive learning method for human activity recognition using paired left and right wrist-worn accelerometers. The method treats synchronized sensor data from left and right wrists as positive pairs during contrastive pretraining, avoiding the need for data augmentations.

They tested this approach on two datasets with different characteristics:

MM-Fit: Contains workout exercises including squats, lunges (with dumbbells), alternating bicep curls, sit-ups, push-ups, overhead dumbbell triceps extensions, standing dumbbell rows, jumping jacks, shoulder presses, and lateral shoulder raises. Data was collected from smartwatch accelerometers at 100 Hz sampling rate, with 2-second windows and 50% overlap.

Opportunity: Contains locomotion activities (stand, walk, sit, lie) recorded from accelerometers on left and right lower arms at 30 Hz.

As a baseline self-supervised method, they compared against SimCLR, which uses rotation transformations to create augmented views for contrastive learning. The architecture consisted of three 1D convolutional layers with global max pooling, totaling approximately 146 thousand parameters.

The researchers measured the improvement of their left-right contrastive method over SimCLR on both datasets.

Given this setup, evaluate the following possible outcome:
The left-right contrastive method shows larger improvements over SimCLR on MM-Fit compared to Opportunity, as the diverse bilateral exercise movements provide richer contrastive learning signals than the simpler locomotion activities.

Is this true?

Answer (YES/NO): YES